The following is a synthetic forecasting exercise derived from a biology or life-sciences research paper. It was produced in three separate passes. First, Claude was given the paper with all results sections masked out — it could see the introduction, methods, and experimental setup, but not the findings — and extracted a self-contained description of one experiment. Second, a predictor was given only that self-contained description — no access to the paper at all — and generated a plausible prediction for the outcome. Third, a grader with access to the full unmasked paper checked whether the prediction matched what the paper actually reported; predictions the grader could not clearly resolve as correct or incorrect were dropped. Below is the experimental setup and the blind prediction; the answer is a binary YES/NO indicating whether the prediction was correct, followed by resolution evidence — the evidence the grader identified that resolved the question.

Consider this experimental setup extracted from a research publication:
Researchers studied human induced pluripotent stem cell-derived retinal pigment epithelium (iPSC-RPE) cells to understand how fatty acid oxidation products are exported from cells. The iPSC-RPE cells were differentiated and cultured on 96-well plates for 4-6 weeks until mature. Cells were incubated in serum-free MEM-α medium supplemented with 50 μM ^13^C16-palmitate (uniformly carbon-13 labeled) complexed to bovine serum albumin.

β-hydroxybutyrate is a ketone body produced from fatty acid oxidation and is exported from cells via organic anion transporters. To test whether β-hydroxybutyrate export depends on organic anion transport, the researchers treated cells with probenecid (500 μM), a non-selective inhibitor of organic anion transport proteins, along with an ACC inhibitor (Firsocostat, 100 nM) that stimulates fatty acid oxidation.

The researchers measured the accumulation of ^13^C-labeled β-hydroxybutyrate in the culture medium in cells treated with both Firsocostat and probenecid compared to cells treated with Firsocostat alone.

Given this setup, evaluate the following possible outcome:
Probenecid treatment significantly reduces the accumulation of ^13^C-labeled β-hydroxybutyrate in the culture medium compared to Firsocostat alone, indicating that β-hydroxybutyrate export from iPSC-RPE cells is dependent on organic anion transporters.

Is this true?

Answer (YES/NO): NO